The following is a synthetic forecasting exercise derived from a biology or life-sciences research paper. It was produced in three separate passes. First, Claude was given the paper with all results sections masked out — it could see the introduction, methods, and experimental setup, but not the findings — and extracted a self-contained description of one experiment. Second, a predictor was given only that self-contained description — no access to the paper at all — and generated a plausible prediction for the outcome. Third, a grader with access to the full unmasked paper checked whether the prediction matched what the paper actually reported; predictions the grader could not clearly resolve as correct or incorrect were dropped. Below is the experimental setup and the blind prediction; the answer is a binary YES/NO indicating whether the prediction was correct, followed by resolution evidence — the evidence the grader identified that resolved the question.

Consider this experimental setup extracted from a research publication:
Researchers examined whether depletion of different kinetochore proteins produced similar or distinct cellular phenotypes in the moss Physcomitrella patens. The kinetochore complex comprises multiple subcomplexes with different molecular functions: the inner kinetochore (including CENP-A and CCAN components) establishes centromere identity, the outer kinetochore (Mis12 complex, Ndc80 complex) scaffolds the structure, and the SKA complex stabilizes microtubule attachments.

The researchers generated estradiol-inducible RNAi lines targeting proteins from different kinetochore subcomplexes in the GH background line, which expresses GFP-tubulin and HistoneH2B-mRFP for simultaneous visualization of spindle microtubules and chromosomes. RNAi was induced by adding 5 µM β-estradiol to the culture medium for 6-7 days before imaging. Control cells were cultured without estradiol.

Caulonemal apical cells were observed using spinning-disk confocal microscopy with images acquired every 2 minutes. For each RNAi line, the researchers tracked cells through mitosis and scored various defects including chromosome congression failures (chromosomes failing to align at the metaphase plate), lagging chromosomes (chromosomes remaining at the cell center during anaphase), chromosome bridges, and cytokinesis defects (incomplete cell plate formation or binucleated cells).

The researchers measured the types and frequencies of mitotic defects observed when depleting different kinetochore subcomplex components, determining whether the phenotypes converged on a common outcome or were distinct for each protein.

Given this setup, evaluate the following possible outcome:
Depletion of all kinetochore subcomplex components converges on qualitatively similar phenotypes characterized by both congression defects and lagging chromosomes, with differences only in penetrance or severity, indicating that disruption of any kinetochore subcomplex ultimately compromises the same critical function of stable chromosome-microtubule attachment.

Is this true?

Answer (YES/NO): YES